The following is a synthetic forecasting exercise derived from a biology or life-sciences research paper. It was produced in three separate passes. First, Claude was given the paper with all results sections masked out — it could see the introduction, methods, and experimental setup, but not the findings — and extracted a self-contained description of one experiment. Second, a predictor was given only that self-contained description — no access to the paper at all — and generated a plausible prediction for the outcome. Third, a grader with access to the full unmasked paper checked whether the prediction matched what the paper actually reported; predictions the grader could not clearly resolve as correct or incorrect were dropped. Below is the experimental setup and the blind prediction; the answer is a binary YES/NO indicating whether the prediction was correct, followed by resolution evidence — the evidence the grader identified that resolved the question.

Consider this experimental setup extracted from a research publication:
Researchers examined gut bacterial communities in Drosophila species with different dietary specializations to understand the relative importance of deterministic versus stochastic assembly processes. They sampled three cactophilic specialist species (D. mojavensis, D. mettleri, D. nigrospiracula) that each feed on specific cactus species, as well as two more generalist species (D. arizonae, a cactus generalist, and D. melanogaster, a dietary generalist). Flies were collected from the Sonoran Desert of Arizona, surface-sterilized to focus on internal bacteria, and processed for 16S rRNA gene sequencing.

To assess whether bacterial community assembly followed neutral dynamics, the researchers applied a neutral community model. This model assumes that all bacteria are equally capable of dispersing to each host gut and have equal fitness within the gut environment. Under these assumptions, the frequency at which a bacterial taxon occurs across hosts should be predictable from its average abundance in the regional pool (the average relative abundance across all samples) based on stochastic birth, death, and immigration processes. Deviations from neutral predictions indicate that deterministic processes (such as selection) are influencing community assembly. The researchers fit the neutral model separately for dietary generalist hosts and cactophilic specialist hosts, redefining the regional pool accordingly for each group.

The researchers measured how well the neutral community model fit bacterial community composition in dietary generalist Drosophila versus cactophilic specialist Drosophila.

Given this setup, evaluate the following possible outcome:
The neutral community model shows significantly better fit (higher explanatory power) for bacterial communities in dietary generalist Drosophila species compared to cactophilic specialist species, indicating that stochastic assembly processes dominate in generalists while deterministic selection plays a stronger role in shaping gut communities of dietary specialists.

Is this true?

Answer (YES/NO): YES